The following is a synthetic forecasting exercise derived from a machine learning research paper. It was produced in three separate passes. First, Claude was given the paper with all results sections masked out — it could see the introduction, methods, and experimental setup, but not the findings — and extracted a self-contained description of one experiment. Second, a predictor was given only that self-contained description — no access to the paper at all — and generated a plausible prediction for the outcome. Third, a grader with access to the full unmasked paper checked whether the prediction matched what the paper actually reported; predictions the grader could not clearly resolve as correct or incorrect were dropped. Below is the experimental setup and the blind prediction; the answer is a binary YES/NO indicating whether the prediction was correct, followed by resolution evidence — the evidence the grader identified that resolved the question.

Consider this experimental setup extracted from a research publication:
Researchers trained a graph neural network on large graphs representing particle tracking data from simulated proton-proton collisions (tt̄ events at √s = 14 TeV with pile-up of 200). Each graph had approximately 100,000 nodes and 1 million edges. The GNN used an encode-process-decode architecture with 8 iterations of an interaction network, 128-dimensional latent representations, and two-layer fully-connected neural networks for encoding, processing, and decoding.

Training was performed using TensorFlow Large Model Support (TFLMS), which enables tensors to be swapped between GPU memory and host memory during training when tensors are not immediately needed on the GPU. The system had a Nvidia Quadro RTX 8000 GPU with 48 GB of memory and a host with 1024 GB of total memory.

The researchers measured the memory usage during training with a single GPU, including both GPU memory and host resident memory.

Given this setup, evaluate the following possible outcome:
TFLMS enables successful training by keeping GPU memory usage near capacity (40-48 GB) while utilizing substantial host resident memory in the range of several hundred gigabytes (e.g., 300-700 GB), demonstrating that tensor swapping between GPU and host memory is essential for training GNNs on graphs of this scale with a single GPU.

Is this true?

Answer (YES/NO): NO